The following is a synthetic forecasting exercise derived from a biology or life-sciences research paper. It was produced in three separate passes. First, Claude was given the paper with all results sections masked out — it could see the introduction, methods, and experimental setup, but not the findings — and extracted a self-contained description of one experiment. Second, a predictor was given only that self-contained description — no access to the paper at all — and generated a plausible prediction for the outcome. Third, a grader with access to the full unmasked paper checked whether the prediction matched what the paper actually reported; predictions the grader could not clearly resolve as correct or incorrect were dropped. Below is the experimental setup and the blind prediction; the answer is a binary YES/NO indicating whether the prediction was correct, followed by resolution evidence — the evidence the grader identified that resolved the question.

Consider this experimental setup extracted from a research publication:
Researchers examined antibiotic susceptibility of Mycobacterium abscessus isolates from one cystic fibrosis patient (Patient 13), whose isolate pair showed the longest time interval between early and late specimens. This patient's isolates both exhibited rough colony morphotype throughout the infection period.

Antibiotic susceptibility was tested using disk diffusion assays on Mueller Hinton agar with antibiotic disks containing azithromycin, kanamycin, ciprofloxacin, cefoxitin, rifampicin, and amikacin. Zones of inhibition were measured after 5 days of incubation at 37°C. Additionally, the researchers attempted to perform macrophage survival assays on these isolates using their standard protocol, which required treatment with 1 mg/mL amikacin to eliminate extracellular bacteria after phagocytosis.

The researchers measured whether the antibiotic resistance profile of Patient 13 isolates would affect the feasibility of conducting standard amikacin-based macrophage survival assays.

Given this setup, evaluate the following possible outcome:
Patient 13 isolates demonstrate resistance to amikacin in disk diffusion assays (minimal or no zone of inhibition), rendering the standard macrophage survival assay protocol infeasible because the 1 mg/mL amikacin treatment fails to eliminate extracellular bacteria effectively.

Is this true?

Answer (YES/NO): YES